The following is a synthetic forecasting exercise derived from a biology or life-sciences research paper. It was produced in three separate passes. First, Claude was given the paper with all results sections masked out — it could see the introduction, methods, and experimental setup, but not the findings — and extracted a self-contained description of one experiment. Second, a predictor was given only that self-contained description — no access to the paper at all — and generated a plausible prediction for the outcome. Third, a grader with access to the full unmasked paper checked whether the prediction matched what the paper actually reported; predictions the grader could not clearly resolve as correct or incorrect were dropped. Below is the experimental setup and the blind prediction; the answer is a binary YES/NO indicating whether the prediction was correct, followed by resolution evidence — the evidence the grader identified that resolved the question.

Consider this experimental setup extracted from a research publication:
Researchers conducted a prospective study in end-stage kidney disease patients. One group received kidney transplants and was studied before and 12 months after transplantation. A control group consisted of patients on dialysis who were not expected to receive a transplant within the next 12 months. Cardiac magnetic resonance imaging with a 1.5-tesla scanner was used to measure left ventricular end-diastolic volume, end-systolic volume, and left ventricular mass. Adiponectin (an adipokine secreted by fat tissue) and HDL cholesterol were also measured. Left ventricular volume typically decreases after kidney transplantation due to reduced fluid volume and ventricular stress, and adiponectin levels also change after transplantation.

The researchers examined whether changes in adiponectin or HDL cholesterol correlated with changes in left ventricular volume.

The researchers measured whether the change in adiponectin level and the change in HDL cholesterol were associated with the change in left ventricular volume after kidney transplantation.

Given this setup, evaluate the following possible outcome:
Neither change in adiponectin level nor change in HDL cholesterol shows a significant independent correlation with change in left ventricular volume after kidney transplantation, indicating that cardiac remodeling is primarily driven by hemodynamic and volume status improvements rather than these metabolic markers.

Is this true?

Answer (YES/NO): YES